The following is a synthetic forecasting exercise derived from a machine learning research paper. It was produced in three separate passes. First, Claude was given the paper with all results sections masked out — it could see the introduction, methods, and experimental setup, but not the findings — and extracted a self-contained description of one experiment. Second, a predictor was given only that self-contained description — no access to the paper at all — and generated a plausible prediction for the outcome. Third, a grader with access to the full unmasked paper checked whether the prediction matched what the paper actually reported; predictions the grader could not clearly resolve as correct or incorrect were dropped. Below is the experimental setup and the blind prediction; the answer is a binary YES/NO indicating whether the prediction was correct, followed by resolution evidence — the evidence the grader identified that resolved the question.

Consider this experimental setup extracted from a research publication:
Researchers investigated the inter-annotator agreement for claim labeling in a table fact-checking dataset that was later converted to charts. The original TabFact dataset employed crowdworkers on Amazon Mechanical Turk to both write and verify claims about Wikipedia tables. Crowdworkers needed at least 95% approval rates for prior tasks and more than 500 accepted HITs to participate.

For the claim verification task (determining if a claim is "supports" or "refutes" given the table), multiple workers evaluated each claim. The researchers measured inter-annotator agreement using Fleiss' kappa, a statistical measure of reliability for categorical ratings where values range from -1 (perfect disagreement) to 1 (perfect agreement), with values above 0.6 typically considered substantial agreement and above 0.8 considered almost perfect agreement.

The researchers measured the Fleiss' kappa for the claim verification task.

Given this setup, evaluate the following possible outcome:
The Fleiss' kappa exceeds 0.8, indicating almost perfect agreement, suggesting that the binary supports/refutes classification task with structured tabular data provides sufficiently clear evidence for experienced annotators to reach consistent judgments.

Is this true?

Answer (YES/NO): NO